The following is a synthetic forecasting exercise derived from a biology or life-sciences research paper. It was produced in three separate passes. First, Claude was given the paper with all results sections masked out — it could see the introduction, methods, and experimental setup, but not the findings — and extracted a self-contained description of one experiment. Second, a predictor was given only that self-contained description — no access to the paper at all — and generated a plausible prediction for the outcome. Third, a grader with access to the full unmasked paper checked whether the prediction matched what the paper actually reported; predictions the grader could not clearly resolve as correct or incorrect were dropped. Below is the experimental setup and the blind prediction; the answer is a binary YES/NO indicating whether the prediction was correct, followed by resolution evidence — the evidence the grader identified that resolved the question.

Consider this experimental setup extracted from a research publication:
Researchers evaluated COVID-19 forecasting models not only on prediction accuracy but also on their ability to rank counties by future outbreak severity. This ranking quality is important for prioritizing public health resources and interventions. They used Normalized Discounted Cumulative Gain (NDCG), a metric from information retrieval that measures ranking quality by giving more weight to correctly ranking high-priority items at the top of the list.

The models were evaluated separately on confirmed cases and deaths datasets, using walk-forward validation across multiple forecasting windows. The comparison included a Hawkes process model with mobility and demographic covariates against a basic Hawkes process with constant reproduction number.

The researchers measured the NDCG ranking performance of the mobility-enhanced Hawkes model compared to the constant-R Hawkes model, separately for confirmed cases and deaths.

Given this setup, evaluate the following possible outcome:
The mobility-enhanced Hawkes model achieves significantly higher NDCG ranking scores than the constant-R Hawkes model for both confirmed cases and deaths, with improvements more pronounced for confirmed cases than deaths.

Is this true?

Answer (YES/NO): NO